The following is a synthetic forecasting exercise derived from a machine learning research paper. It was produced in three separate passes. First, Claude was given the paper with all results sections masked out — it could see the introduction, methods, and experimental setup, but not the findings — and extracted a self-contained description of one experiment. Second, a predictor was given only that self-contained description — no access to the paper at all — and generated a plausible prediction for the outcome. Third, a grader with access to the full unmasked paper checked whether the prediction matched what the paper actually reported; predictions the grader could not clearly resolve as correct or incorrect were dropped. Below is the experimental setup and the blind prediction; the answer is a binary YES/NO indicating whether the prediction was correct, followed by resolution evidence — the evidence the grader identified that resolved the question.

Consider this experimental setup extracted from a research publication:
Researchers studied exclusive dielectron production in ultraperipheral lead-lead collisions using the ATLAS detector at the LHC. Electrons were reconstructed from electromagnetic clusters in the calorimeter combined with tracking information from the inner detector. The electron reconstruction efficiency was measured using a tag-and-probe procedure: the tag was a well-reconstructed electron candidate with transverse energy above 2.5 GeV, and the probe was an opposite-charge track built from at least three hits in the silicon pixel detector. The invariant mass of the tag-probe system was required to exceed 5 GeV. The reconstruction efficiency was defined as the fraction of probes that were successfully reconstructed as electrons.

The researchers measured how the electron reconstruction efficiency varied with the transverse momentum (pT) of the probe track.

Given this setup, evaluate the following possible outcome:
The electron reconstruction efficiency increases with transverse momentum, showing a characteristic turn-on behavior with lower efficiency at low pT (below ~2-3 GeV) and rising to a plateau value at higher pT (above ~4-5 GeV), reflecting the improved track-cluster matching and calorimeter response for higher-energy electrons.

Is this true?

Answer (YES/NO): NO